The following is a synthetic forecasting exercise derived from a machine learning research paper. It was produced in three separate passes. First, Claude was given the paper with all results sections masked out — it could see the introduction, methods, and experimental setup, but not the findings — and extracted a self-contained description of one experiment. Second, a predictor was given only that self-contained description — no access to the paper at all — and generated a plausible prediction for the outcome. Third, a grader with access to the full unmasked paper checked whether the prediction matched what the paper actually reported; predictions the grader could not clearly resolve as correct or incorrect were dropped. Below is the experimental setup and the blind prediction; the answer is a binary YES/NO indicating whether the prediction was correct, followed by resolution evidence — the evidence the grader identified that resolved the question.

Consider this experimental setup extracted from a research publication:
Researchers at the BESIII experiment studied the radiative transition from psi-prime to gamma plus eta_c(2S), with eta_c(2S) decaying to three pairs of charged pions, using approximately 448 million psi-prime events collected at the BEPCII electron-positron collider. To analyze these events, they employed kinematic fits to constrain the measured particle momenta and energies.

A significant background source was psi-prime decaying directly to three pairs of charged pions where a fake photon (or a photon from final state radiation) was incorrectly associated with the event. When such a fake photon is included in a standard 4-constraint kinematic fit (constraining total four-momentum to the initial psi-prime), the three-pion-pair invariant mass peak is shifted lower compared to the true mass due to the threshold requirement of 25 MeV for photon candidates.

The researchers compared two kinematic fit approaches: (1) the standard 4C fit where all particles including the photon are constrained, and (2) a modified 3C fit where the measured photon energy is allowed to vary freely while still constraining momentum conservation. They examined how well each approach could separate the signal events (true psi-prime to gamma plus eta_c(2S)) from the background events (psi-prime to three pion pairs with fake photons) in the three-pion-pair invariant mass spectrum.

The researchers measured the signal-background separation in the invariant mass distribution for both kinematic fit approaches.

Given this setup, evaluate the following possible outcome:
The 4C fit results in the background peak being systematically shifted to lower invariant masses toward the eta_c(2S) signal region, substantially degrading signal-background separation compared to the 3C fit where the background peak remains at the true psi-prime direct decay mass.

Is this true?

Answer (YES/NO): YES